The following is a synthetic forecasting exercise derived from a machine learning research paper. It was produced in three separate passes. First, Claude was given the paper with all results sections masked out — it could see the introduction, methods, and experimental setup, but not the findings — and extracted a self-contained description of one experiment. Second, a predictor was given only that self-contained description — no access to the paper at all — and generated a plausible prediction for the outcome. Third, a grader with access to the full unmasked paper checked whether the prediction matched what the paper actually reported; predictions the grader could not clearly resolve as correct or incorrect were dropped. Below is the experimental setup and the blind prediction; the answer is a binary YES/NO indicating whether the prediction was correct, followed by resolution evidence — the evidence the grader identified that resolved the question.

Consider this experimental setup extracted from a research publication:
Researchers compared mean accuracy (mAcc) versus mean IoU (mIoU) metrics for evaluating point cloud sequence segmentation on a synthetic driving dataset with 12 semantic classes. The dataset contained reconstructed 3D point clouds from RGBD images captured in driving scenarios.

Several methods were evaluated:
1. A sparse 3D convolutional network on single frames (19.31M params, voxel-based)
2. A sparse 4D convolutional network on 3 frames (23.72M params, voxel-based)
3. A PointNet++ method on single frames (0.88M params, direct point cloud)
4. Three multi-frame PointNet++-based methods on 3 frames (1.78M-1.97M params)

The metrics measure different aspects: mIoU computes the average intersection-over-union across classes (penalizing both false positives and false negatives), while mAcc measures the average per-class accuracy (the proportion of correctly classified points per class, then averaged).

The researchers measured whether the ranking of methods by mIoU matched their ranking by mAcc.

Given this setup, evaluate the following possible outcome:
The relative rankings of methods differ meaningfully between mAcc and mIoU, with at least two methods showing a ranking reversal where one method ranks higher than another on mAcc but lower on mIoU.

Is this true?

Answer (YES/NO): YES